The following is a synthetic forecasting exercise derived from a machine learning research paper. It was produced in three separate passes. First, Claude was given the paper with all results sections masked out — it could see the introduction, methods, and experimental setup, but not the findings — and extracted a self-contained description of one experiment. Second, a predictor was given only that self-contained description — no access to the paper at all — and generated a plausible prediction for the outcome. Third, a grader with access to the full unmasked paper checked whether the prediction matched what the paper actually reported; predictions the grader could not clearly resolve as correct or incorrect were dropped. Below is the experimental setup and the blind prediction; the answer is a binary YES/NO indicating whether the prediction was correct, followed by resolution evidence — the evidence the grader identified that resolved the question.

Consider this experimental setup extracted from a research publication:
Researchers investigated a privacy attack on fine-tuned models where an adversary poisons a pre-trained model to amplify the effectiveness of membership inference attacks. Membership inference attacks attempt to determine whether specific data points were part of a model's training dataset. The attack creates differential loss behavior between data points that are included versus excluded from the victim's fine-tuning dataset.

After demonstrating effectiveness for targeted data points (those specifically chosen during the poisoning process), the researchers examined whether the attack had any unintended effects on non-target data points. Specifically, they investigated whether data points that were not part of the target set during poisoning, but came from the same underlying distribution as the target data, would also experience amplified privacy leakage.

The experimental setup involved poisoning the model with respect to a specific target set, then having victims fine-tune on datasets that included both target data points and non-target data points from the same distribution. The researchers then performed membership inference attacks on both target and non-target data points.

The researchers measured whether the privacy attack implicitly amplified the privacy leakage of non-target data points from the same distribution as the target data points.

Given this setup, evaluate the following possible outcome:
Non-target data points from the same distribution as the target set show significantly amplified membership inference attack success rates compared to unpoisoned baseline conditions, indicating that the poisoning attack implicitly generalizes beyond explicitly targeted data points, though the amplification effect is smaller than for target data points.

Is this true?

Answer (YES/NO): YES